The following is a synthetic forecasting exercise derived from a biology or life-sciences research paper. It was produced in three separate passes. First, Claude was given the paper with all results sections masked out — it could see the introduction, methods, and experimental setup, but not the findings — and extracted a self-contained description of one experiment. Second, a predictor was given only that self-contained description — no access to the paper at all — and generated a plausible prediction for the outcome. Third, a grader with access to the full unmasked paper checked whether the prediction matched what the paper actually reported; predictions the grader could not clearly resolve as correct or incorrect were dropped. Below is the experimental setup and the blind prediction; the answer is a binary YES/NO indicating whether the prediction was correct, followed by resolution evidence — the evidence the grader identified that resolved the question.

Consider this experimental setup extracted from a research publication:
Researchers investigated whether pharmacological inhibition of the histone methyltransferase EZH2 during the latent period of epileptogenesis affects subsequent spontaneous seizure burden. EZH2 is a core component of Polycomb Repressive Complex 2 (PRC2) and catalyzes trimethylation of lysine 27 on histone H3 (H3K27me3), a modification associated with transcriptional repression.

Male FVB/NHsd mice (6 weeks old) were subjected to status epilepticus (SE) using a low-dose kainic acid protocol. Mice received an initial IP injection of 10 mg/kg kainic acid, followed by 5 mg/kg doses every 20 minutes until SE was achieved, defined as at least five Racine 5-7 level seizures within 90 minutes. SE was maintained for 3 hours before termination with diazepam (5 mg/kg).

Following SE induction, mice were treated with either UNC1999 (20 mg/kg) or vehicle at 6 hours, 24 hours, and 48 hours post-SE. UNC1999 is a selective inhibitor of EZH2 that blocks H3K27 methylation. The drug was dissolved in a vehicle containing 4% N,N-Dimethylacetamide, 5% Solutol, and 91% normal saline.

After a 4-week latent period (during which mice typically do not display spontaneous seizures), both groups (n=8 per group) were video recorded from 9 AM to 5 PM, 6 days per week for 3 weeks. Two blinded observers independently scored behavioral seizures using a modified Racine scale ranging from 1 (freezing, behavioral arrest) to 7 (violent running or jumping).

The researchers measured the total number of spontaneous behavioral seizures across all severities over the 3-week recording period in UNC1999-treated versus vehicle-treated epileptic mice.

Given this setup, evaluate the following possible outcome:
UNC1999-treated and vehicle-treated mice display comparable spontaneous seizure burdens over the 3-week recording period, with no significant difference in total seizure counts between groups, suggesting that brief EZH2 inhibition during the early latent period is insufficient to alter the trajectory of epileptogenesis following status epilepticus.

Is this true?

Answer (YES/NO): NO